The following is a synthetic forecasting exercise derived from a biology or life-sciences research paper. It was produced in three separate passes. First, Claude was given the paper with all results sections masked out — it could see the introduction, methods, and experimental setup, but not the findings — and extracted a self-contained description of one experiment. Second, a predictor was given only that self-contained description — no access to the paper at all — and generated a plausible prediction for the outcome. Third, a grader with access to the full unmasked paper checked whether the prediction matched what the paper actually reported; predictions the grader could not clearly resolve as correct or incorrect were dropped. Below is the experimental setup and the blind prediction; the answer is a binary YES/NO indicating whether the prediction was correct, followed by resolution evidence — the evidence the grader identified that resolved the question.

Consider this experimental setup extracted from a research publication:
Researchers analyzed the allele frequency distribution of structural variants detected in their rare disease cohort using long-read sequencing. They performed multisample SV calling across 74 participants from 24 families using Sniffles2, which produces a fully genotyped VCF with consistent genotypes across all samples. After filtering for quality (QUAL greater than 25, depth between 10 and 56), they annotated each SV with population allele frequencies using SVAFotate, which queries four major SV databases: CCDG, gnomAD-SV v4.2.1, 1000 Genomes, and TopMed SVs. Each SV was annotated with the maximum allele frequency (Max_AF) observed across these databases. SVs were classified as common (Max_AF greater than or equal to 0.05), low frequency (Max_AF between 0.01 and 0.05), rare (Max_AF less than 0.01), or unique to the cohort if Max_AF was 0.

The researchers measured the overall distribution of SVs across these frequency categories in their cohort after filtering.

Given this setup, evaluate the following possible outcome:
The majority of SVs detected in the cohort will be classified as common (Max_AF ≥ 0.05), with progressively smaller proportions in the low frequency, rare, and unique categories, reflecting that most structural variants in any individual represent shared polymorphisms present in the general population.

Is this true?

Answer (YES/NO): NO